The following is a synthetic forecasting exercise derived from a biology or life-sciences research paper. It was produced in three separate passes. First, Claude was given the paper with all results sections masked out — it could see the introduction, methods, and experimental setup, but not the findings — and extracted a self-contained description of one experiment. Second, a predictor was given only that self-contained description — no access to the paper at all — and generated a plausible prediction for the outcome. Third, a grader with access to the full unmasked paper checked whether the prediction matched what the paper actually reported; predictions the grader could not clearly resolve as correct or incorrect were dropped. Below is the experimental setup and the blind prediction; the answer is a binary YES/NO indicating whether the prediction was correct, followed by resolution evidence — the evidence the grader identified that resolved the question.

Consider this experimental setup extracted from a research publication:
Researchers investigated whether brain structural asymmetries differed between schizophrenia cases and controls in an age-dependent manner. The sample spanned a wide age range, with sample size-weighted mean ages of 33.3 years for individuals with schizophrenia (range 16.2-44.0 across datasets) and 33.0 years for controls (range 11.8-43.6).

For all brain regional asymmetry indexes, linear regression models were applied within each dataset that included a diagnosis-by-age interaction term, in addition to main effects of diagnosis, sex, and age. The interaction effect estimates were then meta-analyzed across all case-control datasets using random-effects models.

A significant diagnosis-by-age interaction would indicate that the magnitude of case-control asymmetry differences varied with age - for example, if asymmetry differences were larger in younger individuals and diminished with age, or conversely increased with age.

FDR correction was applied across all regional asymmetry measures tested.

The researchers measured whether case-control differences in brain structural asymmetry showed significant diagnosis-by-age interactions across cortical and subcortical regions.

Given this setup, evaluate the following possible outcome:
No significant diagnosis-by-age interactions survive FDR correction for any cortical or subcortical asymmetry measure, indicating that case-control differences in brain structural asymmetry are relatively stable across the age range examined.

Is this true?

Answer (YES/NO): NO